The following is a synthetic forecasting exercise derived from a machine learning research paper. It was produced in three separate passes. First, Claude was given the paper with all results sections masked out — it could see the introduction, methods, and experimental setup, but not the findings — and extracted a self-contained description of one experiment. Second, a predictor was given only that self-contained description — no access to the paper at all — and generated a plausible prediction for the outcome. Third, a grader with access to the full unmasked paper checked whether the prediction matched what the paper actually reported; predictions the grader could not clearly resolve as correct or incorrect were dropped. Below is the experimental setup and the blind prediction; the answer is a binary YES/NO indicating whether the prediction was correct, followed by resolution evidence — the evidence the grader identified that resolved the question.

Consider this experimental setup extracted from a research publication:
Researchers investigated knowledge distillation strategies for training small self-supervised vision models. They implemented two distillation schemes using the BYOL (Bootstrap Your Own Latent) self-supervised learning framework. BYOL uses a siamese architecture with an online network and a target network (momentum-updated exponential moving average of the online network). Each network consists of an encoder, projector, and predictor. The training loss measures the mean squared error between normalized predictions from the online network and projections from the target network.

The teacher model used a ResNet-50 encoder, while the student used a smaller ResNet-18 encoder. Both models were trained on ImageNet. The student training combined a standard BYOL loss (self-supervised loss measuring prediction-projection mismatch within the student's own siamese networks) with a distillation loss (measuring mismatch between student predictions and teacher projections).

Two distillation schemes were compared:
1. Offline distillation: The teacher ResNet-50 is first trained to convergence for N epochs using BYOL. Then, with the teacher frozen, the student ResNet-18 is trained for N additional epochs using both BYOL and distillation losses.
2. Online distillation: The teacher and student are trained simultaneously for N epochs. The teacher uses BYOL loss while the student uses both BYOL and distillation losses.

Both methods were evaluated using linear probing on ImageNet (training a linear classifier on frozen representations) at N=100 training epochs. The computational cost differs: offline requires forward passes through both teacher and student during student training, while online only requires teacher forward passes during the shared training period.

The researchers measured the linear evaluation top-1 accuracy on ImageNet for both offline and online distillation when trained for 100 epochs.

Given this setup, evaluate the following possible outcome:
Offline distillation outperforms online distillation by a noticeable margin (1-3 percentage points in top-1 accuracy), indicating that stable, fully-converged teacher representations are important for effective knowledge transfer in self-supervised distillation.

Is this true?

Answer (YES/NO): NO